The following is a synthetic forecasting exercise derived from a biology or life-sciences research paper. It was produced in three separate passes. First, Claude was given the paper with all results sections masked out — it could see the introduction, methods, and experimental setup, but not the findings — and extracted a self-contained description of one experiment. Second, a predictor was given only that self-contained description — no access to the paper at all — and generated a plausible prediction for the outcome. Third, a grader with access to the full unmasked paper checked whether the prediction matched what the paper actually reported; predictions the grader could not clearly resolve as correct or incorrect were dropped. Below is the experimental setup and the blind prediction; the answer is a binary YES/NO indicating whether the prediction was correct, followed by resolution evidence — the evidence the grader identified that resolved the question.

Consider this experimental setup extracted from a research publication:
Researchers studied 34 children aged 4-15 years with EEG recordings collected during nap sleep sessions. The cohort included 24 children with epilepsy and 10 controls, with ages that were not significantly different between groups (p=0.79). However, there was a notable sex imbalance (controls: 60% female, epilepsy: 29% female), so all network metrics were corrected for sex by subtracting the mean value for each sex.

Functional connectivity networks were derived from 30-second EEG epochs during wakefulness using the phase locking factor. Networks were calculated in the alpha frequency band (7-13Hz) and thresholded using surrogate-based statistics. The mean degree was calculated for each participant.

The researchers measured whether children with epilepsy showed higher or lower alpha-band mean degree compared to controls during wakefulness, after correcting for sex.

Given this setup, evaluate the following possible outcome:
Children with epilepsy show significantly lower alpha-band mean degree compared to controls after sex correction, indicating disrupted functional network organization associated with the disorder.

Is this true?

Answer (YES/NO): YES